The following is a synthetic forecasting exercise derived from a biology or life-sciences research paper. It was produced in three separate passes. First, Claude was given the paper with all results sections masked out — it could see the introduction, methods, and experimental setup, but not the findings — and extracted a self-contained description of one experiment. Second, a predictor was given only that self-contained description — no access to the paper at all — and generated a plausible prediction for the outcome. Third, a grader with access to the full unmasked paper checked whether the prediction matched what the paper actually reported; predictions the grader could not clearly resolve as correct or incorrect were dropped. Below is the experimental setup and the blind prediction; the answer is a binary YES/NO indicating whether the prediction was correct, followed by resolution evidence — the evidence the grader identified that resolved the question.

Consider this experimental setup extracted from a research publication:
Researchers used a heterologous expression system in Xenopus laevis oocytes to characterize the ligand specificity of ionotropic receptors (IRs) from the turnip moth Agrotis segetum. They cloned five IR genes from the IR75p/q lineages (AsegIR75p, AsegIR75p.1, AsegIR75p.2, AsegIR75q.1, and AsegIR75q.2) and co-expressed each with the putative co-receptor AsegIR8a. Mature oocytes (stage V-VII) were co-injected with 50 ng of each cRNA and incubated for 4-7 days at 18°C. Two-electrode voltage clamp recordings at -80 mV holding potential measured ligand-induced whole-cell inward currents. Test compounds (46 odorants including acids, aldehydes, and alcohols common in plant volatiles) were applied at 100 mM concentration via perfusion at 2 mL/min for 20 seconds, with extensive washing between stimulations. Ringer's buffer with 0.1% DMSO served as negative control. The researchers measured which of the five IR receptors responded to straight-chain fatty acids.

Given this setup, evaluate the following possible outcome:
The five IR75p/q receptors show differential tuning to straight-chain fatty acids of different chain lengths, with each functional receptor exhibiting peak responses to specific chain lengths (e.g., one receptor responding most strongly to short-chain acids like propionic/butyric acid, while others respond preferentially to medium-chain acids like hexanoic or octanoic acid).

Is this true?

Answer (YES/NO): NO